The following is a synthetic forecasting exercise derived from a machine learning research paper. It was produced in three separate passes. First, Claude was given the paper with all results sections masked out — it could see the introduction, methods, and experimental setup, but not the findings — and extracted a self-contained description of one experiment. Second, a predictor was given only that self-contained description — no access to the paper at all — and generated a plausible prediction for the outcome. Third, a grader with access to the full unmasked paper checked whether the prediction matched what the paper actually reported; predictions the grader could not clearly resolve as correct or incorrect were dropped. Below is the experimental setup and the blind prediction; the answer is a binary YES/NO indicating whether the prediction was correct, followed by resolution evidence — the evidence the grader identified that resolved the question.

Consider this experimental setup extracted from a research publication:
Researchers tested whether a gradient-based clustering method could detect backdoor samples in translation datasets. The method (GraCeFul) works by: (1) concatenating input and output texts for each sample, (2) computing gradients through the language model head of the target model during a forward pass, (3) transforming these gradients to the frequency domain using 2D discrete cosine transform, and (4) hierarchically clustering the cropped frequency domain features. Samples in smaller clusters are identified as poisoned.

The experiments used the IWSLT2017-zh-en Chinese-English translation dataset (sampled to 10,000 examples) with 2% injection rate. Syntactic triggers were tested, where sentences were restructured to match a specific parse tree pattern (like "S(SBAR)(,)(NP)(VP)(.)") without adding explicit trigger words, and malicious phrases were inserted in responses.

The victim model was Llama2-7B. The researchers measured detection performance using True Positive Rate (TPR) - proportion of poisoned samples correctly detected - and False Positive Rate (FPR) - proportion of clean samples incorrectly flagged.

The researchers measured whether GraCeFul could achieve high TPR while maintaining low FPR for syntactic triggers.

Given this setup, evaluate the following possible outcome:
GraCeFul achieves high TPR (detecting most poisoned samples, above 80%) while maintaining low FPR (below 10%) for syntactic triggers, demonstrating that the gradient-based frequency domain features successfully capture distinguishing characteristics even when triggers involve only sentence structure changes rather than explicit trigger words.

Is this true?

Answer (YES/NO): YES